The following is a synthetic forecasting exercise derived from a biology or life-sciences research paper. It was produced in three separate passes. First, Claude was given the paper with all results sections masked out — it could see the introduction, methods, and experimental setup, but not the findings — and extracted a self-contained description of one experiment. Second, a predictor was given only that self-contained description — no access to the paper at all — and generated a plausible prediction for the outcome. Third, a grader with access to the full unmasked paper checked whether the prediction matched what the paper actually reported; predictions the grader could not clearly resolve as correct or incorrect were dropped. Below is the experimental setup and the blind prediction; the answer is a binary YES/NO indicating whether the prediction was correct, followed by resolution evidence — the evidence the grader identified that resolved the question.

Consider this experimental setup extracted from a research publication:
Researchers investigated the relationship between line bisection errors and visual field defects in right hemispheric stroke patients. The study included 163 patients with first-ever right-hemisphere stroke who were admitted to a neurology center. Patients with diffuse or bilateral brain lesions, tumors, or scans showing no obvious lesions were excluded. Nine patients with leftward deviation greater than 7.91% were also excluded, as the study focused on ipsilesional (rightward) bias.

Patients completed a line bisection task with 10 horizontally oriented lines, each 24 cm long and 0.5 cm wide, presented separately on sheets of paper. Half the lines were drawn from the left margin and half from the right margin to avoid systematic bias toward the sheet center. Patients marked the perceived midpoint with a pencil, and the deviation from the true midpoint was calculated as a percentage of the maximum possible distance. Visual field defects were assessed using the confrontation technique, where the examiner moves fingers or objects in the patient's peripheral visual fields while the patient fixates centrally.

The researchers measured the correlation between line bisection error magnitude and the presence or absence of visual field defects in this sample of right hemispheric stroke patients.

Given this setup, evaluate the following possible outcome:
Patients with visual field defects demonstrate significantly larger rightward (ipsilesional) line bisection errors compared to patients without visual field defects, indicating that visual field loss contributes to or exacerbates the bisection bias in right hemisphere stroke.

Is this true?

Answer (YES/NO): NO